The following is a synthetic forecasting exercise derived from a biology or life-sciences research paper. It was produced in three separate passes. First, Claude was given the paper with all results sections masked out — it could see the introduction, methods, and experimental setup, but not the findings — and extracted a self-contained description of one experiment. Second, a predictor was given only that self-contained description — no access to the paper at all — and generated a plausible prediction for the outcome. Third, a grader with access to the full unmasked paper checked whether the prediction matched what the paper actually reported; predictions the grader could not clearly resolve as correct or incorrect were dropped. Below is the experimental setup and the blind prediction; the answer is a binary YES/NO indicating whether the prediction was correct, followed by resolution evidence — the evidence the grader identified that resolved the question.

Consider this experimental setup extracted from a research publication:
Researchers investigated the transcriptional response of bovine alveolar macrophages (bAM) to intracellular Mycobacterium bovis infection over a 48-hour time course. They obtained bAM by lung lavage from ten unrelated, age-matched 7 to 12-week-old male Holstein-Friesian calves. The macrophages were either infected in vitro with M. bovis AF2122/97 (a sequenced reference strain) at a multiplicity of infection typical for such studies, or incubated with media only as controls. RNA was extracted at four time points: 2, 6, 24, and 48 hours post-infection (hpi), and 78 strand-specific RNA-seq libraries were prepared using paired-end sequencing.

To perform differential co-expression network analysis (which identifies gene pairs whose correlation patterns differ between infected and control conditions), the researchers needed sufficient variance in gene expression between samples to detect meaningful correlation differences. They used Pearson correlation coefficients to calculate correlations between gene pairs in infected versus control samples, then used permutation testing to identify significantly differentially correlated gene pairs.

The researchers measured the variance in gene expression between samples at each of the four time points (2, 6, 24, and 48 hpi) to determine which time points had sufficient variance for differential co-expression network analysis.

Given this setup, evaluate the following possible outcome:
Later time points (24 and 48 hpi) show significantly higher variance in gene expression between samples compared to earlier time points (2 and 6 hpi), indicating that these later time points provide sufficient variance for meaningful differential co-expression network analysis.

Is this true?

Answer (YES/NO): YES